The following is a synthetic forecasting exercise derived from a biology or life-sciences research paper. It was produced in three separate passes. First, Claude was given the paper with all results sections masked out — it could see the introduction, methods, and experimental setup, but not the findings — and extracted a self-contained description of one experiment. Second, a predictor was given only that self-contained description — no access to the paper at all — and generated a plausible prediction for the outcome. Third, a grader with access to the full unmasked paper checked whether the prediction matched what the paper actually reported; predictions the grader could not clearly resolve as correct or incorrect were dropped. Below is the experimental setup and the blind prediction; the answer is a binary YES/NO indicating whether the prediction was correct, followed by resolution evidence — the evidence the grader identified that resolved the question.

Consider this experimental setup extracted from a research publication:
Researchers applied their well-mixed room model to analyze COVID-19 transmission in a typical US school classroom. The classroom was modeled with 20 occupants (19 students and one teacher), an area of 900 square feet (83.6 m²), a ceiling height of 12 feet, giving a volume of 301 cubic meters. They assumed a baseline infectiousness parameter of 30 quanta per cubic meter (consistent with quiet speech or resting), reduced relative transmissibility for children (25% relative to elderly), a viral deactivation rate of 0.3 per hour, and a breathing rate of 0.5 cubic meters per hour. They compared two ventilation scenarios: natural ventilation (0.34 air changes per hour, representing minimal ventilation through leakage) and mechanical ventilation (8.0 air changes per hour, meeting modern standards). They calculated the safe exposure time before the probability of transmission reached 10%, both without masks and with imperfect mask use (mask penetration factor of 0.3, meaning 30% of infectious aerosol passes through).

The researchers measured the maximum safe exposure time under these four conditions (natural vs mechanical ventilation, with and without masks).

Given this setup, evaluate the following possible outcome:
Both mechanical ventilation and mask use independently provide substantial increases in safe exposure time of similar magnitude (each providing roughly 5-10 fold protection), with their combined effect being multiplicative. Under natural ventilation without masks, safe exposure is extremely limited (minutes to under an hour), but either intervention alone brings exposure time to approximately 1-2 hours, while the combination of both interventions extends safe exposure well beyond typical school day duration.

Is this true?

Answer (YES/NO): NO